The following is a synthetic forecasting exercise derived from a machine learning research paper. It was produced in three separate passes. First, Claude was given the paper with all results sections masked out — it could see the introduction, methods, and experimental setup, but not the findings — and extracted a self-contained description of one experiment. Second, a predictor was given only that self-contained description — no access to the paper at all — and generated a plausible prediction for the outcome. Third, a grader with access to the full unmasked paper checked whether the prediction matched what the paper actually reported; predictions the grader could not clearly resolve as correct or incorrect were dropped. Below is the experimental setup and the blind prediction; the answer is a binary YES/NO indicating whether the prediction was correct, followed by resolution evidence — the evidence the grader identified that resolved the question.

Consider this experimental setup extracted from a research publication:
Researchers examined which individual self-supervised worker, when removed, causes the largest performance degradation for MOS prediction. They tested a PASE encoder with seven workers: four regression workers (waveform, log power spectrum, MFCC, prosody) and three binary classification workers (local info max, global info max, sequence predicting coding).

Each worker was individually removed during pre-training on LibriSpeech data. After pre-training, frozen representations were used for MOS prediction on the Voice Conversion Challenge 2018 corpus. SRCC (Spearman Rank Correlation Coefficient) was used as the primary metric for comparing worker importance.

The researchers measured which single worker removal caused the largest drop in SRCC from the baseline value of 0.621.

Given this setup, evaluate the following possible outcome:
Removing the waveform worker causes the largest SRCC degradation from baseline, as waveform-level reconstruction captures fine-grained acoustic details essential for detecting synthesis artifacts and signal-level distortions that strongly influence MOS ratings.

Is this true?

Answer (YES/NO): NO